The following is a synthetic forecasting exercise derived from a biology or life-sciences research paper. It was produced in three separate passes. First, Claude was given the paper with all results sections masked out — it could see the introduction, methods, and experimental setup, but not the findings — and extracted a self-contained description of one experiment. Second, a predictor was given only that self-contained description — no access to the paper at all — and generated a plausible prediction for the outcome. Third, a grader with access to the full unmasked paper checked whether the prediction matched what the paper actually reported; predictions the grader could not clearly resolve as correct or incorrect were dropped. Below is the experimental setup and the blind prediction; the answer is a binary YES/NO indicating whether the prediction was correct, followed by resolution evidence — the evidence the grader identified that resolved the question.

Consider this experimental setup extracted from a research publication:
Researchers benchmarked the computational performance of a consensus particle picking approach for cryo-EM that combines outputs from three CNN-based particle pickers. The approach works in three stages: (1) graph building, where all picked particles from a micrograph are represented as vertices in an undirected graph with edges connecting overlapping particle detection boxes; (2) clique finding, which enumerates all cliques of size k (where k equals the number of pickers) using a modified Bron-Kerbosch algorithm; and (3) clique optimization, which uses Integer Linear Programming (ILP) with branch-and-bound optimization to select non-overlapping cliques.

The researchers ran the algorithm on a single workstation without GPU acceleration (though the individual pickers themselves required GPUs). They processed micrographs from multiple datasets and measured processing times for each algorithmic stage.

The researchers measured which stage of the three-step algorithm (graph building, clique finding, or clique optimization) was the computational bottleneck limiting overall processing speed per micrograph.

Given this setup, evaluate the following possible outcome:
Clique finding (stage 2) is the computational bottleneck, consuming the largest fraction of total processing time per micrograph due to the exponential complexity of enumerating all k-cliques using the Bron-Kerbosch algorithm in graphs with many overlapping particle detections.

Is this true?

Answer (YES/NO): NO